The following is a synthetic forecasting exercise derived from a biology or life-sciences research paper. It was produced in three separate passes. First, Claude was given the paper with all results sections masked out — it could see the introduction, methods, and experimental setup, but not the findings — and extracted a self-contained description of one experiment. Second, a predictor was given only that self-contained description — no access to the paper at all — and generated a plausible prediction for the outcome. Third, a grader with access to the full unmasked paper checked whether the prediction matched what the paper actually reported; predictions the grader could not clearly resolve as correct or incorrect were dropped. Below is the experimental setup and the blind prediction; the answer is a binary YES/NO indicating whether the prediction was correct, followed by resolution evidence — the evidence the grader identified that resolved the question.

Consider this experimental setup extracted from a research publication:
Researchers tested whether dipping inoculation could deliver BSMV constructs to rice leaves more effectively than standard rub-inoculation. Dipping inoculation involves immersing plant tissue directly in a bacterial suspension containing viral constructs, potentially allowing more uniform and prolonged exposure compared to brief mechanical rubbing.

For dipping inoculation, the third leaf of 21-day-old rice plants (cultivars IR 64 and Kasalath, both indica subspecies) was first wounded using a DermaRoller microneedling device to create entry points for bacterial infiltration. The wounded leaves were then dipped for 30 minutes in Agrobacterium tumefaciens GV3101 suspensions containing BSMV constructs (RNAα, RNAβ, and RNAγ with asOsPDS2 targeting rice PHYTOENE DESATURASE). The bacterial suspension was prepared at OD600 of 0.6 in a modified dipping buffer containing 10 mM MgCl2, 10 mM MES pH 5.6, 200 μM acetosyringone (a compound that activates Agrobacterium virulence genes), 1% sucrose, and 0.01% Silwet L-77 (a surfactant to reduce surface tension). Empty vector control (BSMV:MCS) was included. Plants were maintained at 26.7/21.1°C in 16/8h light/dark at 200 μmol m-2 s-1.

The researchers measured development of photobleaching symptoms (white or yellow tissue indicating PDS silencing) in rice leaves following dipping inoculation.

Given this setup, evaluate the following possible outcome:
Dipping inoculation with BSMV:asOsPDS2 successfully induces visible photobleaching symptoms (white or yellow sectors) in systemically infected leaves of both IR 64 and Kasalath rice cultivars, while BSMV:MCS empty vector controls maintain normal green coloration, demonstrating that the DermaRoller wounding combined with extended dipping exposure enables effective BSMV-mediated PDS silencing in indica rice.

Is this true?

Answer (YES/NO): NO